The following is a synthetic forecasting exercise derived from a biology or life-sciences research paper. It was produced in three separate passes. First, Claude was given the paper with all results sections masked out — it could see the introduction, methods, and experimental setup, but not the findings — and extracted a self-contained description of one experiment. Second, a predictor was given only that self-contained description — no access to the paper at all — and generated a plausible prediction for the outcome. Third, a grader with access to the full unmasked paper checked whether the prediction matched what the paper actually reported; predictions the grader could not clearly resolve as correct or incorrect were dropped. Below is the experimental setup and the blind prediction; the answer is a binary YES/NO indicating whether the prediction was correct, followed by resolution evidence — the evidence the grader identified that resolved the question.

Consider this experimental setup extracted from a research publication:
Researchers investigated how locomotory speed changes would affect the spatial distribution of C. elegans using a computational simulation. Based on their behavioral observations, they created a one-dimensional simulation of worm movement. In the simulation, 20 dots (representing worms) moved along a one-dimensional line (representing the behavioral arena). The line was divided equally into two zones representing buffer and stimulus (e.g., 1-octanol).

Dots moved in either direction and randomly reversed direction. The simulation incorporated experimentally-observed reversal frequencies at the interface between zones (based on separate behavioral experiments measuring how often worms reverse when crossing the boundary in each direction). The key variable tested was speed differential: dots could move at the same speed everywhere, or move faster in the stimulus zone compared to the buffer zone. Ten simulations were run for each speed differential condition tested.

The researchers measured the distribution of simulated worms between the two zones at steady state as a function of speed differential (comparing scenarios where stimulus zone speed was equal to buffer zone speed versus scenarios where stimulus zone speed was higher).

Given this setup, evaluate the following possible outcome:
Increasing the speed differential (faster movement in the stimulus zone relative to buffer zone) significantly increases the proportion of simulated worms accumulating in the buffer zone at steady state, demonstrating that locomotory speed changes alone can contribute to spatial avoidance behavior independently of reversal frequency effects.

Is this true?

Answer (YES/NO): NO